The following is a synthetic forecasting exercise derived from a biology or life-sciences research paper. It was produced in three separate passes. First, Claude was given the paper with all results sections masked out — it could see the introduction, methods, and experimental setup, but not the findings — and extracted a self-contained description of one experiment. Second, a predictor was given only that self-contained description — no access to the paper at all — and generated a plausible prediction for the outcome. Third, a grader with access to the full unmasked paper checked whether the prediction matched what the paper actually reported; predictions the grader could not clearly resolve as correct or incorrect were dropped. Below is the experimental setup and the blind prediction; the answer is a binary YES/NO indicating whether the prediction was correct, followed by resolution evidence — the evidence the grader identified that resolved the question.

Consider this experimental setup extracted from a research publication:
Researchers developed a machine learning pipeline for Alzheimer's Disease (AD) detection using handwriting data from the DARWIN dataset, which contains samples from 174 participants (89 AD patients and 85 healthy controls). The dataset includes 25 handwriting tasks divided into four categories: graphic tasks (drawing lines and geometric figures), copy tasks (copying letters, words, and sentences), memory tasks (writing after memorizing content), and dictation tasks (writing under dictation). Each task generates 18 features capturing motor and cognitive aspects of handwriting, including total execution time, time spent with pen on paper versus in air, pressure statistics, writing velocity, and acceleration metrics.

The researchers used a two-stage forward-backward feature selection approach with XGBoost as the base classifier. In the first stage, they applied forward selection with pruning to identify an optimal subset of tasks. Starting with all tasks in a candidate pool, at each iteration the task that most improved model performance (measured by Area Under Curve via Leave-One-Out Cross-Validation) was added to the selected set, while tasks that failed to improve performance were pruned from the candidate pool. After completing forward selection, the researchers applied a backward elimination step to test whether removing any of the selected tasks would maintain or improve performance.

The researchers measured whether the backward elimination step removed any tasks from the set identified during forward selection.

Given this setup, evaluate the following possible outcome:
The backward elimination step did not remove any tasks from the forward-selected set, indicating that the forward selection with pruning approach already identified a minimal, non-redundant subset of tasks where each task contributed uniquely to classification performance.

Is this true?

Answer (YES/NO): YES